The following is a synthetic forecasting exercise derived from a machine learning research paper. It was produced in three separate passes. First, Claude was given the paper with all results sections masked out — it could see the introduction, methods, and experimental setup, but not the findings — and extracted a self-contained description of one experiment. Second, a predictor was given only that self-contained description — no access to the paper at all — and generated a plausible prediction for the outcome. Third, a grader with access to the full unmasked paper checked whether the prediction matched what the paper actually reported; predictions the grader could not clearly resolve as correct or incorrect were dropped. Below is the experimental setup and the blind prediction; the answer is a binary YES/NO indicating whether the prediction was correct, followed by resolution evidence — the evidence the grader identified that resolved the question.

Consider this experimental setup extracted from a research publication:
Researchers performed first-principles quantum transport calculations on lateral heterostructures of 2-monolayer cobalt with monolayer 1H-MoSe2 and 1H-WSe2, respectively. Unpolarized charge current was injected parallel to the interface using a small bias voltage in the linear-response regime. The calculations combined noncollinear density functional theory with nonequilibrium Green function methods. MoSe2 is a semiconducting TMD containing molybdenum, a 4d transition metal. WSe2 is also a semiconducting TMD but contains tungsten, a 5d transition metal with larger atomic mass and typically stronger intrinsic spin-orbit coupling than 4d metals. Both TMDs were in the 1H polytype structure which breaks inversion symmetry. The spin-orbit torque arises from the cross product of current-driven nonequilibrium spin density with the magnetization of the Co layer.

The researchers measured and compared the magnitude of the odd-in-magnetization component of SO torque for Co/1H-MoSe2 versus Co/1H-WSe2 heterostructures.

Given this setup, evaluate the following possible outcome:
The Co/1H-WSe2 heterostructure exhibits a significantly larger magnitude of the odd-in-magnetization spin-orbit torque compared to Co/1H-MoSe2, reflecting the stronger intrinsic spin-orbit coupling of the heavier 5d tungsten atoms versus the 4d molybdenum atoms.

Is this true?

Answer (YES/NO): YES